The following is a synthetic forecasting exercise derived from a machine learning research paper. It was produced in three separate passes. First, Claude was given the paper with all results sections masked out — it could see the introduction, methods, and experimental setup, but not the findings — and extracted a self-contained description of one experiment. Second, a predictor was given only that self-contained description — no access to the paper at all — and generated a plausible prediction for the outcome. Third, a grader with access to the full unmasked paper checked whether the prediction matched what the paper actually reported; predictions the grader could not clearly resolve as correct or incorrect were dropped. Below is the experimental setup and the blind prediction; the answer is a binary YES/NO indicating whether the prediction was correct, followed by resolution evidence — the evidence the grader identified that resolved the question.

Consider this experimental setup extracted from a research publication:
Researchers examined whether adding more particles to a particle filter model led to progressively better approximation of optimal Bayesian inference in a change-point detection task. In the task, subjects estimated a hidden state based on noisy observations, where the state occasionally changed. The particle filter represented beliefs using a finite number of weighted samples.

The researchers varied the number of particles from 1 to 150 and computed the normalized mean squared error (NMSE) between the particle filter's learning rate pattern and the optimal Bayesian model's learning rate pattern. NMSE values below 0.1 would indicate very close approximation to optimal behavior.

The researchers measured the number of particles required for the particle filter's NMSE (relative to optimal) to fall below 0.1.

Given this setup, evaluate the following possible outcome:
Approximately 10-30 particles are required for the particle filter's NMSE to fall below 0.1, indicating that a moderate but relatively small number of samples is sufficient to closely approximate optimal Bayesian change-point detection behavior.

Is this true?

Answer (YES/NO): NO